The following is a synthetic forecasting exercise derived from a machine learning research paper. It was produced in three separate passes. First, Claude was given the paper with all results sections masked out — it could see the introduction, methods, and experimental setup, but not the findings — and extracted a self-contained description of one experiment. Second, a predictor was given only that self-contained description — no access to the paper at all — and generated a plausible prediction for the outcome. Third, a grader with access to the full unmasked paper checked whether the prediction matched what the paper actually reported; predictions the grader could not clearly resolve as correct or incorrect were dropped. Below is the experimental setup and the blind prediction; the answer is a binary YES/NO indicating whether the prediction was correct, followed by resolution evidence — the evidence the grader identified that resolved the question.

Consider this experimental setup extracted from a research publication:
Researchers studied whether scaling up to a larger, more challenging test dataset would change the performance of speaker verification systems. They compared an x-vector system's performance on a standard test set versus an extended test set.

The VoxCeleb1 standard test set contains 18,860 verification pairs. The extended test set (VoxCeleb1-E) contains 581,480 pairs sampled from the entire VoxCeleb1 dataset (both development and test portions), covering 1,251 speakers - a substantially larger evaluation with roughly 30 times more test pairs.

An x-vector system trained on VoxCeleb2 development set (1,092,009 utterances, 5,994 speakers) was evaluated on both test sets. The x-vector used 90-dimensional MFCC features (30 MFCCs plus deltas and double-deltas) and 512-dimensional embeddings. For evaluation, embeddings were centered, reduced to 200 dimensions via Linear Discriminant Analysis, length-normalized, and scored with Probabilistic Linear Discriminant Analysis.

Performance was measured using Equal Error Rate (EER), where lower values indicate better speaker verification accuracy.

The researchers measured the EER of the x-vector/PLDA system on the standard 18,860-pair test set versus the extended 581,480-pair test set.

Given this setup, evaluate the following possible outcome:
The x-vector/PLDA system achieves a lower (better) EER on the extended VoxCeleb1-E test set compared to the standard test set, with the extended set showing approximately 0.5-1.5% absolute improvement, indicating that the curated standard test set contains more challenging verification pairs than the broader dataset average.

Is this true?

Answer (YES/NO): NO